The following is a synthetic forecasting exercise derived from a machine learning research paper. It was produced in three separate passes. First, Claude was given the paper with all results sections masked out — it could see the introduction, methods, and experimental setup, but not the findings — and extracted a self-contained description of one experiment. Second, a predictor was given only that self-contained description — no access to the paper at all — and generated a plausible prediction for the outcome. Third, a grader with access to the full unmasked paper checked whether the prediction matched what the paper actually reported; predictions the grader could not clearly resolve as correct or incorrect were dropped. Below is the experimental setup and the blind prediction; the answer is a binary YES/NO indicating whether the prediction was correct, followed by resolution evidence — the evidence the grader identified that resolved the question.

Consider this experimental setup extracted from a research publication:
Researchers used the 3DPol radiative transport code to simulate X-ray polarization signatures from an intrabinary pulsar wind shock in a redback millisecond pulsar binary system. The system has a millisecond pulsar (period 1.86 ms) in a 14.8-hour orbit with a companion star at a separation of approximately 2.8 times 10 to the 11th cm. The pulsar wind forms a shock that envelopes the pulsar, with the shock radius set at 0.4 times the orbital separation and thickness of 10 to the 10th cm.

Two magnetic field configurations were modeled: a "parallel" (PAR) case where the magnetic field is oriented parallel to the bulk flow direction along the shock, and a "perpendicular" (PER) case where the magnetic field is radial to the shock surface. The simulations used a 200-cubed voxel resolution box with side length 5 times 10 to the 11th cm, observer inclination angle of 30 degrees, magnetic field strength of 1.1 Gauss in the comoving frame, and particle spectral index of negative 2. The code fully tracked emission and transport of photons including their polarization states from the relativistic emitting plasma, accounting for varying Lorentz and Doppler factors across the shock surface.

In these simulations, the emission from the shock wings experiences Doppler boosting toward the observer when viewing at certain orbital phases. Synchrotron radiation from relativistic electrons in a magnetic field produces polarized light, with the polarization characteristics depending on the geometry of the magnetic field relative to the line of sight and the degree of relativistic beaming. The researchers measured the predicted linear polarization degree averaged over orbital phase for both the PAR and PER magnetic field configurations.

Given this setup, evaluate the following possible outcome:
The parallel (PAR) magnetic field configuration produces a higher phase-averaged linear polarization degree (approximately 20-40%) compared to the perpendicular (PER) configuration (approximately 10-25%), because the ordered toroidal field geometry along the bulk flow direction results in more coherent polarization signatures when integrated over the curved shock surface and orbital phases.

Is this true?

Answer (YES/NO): NO